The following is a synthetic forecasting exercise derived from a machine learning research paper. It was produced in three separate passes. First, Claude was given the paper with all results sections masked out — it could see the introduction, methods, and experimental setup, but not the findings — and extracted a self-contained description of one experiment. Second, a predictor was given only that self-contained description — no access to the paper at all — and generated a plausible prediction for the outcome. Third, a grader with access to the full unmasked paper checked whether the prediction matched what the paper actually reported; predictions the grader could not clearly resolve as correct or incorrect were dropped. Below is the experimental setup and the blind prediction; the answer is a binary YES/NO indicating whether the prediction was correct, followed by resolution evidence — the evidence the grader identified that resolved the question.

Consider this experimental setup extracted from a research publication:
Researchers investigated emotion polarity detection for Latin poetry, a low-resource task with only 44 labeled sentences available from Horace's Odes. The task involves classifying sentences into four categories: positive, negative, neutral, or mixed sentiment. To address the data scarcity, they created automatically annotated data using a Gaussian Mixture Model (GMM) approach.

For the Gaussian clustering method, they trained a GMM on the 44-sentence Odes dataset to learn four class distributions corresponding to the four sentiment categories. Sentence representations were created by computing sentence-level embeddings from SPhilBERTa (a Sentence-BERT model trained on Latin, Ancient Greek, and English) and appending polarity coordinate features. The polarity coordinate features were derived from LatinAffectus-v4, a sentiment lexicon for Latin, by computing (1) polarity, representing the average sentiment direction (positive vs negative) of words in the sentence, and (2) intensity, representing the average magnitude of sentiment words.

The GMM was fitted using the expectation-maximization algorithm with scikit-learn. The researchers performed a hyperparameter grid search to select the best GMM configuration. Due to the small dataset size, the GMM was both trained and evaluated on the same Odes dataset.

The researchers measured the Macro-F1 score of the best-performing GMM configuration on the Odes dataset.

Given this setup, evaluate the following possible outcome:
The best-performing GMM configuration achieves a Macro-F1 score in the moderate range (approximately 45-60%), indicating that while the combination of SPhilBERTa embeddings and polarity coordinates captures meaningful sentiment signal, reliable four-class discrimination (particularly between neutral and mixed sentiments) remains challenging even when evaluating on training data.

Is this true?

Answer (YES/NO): NO